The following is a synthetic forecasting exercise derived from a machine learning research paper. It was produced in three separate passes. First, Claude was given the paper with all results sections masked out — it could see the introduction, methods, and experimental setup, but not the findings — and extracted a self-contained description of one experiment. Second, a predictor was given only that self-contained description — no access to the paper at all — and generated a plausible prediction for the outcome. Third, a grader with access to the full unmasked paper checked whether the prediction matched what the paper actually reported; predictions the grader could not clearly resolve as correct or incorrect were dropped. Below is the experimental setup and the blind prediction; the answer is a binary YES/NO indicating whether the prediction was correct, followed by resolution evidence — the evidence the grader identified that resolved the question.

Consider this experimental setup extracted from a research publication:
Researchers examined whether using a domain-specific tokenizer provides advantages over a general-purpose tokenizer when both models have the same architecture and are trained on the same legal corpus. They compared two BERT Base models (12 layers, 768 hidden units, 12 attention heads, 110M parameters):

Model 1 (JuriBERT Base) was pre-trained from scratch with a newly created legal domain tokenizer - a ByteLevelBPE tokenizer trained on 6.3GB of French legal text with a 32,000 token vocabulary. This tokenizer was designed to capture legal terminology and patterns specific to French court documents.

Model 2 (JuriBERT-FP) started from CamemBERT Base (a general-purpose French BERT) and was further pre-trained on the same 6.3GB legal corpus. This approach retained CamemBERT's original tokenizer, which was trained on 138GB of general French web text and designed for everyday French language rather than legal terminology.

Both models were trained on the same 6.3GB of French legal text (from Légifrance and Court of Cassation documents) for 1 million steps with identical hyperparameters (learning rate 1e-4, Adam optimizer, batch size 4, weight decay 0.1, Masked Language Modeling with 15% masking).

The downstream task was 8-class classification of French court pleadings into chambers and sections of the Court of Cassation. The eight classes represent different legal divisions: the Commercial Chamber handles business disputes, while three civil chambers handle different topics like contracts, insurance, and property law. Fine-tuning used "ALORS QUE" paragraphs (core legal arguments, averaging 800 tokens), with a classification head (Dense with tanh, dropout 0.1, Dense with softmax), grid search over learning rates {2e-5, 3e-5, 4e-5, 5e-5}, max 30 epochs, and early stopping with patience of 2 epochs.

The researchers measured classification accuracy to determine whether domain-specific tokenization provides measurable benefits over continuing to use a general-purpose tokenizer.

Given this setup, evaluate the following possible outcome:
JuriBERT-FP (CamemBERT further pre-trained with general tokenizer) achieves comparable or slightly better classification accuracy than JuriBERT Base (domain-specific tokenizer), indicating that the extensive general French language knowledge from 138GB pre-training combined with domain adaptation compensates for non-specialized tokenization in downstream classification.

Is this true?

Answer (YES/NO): YES